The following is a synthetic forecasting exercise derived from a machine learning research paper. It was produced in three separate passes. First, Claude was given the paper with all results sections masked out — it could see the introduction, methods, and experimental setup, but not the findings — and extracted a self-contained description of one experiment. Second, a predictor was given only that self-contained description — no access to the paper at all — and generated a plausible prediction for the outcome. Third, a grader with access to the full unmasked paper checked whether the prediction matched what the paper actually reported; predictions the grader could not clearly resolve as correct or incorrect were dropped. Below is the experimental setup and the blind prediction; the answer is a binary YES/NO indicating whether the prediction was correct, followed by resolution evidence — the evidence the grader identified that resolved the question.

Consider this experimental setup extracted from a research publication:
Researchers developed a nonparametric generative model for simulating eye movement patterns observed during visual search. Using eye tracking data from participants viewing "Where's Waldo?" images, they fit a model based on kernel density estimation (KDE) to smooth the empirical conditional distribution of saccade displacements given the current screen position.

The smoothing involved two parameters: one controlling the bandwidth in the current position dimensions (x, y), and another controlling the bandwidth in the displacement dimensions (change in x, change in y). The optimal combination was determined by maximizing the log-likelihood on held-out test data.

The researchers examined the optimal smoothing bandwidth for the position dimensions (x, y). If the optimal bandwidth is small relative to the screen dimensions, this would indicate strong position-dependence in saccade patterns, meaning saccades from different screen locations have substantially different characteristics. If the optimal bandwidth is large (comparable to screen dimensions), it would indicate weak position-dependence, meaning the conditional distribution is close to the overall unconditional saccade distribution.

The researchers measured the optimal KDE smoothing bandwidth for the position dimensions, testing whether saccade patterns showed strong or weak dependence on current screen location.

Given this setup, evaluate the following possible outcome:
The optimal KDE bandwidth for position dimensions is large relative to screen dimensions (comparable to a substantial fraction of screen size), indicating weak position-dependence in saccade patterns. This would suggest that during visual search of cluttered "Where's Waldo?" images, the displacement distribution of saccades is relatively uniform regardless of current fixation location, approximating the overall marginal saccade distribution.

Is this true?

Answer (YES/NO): YES